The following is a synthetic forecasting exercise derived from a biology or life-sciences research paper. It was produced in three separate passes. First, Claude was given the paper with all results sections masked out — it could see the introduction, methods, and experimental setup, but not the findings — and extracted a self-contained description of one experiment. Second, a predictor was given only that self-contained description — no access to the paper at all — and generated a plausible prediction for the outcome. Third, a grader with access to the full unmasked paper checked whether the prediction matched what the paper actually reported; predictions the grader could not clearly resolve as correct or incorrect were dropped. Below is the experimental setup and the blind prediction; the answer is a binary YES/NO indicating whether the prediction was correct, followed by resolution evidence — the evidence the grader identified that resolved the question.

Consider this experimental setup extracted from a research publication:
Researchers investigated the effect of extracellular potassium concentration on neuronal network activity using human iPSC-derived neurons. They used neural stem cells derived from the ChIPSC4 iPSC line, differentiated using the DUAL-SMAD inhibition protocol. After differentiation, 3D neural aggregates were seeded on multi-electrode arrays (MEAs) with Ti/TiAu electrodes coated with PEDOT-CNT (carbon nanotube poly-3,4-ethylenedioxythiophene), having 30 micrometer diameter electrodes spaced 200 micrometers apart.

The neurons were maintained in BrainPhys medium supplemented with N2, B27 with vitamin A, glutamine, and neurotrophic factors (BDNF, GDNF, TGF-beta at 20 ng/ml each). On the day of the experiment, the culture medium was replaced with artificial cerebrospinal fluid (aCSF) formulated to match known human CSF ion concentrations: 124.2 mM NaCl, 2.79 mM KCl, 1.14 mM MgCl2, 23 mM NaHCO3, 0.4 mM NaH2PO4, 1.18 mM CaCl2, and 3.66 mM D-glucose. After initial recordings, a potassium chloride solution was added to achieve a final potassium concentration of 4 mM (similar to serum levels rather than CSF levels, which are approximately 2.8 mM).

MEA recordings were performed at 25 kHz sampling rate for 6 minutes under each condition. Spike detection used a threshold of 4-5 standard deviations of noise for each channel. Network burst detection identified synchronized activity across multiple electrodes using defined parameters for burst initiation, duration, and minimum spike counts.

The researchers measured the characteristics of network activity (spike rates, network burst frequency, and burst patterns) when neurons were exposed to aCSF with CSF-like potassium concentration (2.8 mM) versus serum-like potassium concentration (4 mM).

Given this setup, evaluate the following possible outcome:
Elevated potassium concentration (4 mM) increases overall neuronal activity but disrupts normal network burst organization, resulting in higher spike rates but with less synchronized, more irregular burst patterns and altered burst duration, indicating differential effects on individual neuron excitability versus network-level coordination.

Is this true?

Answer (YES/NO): NO